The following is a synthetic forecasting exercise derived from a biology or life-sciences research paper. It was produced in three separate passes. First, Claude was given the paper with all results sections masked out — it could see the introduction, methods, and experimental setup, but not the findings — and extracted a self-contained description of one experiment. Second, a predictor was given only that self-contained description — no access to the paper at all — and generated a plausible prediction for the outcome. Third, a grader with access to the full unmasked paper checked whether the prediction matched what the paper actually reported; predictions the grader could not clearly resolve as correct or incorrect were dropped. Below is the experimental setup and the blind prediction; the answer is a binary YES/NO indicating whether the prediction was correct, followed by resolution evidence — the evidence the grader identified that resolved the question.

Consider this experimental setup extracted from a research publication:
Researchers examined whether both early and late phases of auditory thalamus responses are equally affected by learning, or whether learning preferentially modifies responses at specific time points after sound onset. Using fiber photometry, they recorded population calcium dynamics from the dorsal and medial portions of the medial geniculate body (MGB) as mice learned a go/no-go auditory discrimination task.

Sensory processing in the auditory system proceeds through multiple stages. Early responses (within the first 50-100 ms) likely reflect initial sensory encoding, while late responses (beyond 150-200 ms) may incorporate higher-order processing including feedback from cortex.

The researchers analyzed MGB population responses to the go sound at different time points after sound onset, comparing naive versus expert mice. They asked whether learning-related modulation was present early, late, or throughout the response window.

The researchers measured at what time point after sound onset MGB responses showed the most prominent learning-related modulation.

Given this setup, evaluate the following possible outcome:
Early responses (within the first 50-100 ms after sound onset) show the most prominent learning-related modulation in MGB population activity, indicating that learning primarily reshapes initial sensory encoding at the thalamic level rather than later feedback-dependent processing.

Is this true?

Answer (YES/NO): NO